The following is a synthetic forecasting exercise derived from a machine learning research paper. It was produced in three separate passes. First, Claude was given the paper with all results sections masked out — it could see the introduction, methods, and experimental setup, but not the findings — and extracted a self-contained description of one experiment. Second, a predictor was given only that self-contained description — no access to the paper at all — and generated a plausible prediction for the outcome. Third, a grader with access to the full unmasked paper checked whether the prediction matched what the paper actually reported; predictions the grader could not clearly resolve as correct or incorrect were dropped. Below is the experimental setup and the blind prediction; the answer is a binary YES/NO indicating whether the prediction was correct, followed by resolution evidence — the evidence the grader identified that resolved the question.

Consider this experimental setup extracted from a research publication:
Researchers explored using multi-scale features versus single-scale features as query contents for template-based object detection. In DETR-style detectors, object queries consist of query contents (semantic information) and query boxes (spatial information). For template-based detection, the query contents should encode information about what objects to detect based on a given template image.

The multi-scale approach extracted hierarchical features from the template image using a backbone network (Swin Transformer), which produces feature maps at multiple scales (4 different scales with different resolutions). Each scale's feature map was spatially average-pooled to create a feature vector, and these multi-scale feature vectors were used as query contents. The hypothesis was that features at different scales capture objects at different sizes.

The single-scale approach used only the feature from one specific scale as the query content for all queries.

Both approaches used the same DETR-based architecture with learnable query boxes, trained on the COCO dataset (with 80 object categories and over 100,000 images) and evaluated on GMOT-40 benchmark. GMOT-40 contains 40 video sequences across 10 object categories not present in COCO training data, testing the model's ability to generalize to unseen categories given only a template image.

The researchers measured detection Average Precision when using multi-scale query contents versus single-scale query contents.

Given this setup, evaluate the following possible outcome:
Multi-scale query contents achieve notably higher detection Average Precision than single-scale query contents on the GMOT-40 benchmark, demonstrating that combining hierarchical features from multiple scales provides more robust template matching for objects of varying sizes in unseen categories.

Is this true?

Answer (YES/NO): YES